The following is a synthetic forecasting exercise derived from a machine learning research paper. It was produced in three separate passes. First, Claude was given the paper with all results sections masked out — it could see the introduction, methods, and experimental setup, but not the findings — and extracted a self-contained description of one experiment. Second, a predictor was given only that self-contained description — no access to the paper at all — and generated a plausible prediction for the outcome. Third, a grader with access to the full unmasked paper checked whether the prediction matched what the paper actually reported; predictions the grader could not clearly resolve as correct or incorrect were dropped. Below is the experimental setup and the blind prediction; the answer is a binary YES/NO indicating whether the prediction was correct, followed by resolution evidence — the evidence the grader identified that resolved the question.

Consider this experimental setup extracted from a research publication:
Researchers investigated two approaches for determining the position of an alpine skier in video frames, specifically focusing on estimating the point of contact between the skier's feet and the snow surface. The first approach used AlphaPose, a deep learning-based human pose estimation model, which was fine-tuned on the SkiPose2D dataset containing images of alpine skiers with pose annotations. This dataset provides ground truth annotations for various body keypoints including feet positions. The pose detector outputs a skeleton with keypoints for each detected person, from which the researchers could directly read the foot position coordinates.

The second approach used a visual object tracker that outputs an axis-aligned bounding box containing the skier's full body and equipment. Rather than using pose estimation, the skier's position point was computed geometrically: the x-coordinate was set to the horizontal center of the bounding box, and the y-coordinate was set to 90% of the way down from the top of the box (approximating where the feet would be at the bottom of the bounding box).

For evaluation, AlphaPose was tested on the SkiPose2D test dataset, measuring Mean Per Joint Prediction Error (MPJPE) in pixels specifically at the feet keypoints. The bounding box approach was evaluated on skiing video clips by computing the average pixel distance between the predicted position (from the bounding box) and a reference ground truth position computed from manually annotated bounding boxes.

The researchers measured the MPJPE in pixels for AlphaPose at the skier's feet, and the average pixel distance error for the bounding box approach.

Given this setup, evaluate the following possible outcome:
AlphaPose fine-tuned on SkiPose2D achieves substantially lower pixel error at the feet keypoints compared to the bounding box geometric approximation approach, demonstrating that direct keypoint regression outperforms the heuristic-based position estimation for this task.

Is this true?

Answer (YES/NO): NO